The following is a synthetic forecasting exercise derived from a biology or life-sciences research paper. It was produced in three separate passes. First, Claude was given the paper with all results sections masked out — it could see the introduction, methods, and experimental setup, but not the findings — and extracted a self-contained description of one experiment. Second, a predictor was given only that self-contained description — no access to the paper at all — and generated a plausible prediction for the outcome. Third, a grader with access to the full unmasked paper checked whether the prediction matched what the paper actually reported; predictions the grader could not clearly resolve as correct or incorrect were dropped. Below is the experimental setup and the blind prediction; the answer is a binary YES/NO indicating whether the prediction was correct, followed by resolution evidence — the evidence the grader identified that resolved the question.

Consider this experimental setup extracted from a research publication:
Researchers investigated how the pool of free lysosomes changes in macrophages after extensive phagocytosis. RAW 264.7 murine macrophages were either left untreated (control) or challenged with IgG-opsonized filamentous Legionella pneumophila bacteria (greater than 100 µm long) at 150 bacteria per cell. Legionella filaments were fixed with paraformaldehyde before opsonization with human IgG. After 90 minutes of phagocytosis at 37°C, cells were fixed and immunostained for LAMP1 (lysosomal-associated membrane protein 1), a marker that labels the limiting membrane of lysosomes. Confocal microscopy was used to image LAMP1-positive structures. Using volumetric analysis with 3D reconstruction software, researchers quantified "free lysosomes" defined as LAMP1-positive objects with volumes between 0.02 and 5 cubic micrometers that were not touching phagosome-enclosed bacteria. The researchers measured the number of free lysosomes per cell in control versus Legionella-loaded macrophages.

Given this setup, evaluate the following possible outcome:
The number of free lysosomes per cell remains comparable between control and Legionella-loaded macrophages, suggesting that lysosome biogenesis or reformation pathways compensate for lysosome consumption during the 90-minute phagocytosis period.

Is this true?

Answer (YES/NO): NO